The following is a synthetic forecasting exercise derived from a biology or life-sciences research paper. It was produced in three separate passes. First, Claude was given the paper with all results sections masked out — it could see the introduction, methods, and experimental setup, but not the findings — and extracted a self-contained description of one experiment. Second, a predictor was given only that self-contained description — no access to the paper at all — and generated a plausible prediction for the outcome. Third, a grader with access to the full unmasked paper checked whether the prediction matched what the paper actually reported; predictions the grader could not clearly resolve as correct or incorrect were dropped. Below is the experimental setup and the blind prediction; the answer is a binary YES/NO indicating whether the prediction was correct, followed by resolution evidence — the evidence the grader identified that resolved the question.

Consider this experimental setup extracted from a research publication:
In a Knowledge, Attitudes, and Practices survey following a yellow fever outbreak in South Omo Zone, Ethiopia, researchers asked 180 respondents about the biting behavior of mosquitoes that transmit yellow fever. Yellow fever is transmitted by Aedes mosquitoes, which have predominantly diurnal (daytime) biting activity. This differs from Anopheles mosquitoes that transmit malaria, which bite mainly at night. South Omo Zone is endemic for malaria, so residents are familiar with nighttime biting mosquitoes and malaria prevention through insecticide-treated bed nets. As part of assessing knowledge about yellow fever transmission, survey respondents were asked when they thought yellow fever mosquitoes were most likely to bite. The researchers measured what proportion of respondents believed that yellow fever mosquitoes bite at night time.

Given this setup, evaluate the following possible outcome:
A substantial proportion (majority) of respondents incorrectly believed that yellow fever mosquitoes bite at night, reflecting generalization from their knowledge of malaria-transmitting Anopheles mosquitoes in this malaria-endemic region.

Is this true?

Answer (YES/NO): YES